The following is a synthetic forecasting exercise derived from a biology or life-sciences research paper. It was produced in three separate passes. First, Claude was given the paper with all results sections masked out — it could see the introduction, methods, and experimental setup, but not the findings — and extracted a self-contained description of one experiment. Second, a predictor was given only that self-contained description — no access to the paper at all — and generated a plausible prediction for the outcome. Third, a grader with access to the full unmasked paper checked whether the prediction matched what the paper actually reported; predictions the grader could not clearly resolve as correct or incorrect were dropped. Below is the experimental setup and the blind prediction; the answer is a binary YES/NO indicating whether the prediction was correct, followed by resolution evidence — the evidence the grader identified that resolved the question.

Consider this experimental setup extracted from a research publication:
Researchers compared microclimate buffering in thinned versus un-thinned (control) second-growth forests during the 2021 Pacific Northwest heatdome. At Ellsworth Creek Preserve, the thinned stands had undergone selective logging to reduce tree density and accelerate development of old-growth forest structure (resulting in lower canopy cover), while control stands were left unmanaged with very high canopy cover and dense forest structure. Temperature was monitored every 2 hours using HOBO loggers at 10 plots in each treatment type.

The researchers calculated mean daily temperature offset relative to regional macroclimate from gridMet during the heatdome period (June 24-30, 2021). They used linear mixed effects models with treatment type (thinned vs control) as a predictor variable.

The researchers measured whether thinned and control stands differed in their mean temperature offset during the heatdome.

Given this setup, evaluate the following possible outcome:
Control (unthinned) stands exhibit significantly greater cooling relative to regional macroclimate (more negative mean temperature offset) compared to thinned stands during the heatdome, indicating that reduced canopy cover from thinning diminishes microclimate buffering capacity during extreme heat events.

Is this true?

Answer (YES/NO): NO